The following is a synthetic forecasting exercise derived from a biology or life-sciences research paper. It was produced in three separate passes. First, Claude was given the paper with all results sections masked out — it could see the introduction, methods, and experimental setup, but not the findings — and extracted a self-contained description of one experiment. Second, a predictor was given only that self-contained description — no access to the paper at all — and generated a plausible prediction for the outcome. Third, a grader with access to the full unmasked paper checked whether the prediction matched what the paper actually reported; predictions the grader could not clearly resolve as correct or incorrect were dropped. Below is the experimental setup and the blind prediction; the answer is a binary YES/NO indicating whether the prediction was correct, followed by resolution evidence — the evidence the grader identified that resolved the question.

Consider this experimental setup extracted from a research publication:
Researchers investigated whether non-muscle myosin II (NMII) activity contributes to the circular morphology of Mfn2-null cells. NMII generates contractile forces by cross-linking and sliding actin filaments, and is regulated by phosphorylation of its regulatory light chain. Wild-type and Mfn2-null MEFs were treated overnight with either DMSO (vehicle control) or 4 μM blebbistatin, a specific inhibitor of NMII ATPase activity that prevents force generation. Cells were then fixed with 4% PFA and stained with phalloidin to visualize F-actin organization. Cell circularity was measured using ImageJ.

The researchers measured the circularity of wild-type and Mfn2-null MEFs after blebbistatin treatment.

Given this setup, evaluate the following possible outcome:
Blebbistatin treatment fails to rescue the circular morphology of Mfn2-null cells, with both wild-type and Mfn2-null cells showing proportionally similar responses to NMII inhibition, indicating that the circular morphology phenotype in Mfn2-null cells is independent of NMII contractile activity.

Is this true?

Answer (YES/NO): NO